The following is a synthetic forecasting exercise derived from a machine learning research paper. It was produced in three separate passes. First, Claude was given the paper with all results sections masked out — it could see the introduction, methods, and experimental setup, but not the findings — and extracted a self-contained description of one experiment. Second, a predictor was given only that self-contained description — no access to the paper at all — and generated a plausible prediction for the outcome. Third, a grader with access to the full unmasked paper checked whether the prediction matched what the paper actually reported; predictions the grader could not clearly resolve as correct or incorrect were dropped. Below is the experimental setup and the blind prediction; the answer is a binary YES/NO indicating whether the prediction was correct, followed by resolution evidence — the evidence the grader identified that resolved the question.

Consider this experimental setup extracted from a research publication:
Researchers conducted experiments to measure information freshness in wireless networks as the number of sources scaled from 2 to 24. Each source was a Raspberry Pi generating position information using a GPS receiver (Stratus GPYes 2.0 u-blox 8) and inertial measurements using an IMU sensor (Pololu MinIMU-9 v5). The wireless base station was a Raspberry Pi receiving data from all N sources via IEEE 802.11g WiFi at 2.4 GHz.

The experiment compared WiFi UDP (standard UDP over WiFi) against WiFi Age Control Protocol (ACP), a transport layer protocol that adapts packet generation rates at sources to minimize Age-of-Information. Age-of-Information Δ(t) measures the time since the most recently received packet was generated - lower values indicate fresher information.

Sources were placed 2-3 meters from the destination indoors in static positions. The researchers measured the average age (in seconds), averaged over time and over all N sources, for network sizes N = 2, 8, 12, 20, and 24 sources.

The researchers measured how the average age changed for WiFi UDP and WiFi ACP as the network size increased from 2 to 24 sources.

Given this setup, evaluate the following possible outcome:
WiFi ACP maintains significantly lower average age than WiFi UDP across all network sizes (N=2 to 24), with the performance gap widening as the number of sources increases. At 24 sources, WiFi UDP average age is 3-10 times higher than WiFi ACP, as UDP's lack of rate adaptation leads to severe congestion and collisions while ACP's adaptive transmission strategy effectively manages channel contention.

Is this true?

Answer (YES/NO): NO